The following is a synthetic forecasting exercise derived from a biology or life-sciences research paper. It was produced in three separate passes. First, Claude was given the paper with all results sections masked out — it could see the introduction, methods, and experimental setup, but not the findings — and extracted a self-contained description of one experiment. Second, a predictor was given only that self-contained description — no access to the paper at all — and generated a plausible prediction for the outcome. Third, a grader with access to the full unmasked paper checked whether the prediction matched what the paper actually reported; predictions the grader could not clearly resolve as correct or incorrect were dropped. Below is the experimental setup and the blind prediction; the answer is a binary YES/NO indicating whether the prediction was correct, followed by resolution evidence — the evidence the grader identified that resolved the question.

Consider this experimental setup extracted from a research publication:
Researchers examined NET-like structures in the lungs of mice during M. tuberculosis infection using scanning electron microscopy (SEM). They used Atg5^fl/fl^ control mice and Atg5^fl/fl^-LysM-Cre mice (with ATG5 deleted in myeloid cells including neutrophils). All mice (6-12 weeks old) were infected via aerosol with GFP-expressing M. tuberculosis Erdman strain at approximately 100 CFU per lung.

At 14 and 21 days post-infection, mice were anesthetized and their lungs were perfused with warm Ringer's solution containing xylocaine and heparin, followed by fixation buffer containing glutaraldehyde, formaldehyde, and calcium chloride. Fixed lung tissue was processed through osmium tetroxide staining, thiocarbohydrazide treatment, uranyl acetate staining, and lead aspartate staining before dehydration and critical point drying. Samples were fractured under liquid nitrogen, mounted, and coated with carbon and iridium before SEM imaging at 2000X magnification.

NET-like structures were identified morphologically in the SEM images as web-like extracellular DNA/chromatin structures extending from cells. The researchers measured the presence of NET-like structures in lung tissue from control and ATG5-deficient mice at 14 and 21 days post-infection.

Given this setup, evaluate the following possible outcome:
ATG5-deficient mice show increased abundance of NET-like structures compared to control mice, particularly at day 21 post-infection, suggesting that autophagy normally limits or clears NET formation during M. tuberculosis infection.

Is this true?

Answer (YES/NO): NO